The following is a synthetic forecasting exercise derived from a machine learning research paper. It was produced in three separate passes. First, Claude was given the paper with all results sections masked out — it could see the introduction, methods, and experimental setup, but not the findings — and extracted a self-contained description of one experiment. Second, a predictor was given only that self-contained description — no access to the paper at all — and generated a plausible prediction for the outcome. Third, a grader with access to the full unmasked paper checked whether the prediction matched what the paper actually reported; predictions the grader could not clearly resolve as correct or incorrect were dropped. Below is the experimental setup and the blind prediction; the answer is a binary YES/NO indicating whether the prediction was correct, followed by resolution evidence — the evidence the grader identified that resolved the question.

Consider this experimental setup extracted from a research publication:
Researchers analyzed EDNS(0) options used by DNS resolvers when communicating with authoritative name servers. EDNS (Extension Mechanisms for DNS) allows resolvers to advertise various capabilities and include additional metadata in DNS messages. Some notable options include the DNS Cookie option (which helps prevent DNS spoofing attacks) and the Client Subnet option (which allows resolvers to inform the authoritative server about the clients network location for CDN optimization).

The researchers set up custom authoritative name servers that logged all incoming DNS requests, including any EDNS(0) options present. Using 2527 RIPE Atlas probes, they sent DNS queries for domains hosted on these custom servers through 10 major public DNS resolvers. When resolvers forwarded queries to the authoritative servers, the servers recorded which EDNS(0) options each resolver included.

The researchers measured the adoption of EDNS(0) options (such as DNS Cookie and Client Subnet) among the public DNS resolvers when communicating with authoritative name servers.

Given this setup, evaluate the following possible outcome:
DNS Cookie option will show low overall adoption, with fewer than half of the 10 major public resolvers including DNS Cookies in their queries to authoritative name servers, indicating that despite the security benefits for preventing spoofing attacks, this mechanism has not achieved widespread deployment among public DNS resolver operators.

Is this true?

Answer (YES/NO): NO